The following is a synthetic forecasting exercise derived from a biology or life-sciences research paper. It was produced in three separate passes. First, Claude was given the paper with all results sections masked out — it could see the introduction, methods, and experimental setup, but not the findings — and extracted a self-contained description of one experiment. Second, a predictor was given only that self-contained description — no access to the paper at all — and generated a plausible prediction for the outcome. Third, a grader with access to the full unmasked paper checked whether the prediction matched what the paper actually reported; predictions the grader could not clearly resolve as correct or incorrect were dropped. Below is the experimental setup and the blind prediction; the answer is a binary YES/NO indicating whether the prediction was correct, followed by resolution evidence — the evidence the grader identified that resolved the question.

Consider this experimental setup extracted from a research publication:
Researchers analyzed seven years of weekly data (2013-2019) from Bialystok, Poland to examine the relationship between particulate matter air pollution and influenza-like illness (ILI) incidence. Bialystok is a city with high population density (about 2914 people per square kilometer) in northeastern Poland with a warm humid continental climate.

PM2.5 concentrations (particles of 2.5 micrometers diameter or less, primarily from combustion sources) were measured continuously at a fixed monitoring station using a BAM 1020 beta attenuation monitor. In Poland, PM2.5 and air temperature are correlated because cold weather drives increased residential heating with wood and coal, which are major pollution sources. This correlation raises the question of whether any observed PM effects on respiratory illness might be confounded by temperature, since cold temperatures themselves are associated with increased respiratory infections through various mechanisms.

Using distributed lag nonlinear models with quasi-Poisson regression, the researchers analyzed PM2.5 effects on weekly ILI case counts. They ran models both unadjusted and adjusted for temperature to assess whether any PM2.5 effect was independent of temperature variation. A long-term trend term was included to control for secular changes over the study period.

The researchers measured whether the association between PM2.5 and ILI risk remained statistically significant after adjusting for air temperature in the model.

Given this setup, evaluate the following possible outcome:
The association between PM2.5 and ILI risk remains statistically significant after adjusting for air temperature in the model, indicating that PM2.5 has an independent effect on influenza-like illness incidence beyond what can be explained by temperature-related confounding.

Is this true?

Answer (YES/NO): YES